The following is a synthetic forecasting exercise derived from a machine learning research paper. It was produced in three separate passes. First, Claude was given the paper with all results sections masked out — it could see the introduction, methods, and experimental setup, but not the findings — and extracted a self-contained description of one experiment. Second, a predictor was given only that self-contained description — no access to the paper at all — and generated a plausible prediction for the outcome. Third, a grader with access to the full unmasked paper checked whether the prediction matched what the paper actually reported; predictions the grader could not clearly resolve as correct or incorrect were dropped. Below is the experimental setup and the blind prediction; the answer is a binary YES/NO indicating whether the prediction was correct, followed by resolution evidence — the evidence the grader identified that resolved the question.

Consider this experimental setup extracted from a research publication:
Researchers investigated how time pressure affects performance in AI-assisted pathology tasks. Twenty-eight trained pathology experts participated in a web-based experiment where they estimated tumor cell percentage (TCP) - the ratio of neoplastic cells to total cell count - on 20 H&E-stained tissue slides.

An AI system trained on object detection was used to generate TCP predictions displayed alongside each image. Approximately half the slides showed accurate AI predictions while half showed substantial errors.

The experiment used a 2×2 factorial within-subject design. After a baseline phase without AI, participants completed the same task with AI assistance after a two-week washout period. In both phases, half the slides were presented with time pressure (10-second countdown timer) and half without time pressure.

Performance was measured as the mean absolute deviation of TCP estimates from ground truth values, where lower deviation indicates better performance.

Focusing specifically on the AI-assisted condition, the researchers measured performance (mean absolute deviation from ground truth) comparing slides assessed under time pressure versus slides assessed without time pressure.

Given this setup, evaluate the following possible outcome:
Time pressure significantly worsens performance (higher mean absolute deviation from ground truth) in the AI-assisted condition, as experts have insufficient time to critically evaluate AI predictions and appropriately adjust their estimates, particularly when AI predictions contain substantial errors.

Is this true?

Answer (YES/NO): NO